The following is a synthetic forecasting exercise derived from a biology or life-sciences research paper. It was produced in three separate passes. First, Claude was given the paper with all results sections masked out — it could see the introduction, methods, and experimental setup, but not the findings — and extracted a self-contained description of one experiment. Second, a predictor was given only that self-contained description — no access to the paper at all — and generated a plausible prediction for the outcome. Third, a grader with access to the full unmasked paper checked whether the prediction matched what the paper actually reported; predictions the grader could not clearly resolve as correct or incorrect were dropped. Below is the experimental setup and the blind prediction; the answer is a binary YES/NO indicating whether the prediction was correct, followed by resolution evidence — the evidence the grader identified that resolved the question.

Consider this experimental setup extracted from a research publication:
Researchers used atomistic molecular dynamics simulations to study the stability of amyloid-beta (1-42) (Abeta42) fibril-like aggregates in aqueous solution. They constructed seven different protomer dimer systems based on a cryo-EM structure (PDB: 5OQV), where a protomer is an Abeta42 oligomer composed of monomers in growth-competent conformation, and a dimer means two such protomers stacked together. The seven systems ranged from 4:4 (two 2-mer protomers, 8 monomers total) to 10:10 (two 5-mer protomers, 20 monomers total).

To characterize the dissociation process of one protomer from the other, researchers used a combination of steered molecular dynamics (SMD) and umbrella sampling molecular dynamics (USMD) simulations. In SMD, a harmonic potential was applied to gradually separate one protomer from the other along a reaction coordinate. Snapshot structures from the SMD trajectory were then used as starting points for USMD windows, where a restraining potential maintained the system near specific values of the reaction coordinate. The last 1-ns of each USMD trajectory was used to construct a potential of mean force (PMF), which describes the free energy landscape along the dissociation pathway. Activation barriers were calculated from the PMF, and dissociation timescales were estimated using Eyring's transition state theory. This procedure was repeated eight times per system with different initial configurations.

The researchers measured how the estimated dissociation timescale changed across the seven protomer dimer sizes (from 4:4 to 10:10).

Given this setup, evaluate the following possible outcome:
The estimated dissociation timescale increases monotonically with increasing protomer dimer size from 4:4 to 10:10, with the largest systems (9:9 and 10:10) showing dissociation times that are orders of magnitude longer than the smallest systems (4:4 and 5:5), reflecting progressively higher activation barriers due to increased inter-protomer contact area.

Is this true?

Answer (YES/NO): NO